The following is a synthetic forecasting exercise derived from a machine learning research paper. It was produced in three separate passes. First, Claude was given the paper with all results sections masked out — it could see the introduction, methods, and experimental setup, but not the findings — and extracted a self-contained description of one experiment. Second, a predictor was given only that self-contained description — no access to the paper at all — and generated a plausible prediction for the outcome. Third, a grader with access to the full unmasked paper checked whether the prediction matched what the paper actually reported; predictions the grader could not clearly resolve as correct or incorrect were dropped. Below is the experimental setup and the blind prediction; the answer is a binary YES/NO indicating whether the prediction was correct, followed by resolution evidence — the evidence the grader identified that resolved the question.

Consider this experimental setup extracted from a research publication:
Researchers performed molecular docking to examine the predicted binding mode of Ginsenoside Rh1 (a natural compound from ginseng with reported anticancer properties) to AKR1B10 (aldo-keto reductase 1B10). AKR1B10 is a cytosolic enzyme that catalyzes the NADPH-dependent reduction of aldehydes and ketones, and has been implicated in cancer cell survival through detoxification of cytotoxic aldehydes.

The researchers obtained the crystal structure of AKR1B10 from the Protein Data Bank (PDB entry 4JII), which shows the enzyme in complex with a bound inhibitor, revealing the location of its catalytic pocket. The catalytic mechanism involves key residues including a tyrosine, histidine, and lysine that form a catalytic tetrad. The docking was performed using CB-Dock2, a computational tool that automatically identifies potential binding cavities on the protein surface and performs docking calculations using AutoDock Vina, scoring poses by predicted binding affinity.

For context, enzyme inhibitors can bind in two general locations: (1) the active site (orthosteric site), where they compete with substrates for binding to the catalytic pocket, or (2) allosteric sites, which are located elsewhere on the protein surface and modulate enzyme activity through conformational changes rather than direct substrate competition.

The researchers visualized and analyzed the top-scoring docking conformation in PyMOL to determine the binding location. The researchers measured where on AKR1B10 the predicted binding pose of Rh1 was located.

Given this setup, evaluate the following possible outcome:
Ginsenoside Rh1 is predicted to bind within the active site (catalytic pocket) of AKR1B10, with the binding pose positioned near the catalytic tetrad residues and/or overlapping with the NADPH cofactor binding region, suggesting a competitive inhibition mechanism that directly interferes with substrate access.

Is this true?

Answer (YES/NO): YES